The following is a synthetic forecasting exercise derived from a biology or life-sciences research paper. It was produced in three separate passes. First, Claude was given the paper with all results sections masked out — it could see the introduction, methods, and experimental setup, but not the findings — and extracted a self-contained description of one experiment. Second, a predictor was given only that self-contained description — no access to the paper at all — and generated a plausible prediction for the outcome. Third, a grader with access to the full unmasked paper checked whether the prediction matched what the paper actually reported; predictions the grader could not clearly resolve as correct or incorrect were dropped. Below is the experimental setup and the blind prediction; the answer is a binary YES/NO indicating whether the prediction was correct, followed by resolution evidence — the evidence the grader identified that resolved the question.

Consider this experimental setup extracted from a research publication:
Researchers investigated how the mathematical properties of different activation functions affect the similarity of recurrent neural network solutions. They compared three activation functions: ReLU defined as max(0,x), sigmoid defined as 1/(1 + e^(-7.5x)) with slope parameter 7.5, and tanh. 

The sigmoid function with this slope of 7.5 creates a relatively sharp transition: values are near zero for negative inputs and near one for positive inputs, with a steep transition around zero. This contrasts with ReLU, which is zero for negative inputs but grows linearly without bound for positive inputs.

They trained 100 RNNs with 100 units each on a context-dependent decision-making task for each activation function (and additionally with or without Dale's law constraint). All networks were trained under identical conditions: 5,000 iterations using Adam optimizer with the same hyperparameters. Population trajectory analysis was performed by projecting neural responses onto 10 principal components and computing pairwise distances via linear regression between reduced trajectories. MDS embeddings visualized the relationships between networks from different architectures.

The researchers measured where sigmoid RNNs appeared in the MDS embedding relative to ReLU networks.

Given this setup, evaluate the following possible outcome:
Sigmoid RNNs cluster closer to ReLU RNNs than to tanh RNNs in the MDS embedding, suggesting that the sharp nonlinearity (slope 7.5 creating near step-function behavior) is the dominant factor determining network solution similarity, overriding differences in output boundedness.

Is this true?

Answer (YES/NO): YES